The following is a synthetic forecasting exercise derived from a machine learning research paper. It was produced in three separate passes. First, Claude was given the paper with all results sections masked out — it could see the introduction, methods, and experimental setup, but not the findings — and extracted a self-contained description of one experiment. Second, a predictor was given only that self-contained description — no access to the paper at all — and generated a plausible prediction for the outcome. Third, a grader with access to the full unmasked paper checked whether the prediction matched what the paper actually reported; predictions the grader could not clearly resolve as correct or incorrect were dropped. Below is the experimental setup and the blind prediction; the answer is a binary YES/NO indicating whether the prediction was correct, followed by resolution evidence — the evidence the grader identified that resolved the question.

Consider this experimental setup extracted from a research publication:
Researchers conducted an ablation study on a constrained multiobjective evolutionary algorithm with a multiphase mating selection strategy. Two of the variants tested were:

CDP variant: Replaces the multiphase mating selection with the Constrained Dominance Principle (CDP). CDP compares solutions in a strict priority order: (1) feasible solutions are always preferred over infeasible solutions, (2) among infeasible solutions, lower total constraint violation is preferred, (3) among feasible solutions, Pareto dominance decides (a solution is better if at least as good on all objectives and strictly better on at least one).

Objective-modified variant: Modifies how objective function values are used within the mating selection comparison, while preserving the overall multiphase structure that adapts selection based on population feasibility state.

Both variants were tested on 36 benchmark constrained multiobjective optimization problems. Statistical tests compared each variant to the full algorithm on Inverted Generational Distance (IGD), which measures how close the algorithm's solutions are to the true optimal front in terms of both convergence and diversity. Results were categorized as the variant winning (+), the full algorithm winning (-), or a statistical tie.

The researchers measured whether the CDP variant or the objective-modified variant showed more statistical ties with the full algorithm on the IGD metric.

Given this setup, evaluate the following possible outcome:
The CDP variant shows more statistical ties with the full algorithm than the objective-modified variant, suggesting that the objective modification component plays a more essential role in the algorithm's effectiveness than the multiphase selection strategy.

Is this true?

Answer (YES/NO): NO